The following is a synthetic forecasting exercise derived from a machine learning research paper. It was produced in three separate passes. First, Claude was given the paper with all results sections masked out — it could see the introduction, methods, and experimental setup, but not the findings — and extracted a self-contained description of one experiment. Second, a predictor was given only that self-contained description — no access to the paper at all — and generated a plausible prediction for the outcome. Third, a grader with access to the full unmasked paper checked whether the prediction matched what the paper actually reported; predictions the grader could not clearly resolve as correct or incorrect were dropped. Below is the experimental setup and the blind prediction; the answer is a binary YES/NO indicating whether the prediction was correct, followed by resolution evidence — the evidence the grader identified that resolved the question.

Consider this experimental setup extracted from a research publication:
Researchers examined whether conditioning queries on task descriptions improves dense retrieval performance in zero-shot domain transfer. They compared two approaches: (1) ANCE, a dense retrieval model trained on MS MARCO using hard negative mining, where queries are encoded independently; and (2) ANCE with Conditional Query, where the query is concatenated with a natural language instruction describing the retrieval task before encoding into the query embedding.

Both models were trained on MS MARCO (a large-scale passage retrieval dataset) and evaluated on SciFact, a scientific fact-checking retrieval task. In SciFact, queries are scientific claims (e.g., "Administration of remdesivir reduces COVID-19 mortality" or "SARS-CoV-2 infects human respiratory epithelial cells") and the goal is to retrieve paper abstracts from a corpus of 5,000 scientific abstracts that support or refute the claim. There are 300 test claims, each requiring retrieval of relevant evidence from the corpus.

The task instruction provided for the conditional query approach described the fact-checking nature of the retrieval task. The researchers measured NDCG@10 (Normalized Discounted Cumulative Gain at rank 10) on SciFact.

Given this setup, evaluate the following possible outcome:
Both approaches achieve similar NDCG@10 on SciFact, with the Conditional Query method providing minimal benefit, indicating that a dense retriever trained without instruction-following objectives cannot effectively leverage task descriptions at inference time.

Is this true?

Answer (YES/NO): YES